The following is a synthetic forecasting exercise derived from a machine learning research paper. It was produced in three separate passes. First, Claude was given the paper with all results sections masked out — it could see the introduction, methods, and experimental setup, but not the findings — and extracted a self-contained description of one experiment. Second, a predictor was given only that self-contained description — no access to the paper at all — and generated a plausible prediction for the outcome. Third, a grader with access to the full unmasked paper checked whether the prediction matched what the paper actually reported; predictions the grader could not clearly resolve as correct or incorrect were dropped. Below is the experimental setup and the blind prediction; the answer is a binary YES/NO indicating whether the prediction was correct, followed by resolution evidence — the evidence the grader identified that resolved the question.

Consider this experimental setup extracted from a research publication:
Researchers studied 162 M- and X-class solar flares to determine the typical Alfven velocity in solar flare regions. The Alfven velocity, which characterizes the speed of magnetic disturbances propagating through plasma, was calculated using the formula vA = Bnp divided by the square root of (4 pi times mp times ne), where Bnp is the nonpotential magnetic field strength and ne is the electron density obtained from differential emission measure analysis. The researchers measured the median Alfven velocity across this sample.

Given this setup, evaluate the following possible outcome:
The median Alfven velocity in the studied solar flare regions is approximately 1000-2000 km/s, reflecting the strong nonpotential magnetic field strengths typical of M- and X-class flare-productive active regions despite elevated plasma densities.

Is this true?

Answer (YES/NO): YES